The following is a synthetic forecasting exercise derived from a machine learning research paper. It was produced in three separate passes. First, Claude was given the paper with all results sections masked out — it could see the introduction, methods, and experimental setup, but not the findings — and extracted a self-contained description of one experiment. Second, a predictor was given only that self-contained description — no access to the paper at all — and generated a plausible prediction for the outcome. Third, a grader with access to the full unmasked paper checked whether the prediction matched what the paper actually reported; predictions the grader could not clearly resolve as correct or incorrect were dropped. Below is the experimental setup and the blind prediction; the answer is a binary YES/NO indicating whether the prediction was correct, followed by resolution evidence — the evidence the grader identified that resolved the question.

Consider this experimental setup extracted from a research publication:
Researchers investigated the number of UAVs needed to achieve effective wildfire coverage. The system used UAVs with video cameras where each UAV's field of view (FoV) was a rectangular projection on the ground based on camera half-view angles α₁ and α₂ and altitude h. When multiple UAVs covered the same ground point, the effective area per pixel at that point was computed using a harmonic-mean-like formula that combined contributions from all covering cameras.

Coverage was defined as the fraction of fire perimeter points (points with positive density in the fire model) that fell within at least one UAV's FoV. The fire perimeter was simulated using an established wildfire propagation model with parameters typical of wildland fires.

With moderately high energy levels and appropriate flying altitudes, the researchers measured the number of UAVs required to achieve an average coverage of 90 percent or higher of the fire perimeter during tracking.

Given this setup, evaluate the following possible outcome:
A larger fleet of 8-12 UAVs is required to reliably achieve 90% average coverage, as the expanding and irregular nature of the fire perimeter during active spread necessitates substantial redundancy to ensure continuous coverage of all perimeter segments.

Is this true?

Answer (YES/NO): NO